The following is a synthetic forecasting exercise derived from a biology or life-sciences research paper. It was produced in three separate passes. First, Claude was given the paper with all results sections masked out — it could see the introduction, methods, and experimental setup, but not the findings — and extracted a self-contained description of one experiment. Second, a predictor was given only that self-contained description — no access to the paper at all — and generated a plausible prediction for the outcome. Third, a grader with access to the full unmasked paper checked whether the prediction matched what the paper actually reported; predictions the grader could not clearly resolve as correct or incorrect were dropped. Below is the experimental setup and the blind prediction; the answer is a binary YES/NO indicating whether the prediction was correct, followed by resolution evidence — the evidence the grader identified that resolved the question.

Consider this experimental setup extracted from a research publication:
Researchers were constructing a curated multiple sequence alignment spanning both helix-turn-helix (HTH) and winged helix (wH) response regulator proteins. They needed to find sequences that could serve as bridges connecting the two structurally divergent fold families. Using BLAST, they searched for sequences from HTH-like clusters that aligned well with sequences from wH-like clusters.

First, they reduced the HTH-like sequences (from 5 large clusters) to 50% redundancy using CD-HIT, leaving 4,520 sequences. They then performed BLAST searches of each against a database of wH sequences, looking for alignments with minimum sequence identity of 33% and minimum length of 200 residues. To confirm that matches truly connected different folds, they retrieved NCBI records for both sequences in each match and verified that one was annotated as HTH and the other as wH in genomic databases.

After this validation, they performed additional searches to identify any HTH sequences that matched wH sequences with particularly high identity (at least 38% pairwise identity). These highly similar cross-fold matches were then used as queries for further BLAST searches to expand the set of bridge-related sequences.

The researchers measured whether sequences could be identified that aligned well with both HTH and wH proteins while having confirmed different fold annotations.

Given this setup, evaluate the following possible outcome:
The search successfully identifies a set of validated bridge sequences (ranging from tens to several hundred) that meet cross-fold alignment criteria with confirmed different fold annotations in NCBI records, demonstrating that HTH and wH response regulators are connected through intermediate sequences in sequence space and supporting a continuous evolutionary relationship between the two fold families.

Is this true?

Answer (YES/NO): NO